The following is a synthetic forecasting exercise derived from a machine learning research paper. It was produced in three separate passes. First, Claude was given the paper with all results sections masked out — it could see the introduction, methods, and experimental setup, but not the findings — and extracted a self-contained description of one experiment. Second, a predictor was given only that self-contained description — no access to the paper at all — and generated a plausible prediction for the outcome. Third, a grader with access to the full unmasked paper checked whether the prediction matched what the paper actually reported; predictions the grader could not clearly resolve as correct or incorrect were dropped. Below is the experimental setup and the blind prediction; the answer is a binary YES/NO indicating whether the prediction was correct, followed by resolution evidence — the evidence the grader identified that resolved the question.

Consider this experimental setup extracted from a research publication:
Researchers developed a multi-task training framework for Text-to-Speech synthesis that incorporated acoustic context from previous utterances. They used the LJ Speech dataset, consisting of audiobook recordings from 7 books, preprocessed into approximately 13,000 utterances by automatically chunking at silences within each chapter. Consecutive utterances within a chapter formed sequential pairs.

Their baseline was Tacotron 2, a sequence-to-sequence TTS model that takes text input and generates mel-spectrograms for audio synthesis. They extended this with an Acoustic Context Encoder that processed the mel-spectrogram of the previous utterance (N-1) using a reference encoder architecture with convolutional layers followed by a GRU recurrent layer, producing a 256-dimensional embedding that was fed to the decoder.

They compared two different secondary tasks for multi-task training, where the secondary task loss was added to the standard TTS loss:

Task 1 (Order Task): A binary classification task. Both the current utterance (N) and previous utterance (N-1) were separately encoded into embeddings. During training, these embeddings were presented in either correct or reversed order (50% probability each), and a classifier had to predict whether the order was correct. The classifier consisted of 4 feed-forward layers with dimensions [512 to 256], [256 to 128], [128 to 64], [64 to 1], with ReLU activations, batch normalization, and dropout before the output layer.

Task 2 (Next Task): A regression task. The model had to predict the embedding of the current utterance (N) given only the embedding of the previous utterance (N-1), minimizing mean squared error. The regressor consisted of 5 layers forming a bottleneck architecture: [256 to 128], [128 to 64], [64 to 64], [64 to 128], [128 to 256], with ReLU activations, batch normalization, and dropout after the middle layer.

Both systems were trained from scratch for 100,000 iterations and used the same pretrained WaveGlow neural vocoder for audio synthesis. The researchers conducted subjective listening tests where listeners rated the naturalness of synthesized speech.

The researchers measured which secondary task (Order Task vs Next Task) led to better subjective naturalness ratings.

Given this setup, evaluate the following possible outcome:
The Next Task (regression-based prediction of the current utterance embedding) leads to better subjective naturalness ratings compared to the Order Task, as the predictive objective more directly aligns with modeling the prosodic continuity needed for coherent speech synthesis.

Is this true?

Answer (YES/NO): YES